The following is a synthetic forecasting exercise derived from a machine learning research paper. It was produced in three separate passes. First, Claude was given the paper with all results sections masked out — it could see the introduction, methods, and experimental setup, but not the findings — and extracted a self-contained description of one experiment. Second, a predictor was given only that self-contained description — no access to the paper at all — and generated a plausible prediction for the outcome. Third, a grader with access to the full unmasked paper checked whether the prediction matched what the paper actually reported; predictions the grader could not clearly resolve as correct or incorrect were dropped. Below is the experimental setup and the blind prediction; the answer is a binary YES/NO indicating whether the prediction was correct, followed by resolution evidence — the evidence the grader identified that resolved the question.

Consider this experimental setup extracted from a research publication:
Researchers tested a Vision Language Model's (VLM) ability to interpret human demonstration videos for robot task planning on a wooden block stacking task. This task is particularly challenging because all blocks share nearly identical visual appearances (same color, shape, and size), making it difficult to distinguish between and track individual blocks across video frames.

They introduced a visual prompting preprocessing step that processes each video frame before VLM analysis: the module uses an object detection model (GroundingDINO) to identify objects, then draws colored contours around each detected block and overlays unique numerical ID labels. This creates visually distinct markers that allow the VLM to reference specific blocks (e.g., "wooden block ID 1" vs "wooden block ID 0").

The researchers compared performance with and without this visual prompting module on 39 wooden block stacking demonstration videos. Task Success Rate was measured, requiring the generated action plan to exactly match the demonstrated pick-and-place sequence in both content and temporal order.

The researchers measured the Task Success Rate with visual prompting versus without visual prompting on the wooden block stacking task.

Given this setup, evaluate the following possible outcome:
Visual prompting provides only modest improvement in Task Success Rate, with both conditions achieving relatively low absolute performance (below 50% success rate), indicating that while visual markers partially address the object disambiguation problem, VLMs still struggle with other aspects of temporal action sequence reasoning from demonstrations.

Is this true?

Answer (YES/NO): NO